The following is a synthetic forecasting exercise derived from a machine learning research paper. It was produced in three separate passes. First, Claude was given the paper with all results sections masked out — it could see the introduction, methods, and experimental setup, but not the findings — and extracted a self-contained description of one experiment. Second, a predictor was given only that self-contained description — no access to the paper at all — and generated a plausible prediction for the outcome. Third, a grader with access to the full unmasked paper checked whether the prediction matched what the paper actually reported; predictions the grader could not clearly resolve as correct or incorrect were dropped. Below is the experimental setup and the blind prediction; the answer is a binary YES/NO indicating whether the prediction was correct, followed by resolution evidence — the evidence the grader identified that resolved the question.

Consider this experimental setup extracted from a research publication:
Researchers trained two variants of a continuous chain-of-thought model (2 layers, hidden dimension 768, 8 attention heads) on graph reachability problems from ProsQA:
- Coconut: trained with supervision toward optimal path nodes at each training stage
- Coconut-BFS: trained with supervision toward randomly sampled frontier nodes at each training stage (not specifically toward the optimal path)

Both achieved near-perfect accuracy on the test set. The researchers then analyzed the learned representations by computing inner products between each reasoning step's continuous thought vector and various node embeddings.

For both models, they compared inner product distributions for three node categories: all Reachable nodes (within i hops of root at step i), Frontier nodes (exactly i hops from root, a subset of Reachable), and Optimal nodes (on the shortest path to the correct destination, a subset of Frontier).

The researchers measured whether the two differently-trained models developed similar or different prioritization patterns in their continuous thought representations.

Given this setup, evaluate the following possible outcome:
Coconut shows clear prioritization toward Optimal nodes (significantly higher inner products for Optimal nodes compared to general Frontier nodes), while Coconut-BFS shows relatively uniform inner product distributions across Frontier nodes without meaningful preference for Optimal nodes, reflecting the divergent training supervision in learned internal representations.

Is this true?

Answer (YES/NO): NO